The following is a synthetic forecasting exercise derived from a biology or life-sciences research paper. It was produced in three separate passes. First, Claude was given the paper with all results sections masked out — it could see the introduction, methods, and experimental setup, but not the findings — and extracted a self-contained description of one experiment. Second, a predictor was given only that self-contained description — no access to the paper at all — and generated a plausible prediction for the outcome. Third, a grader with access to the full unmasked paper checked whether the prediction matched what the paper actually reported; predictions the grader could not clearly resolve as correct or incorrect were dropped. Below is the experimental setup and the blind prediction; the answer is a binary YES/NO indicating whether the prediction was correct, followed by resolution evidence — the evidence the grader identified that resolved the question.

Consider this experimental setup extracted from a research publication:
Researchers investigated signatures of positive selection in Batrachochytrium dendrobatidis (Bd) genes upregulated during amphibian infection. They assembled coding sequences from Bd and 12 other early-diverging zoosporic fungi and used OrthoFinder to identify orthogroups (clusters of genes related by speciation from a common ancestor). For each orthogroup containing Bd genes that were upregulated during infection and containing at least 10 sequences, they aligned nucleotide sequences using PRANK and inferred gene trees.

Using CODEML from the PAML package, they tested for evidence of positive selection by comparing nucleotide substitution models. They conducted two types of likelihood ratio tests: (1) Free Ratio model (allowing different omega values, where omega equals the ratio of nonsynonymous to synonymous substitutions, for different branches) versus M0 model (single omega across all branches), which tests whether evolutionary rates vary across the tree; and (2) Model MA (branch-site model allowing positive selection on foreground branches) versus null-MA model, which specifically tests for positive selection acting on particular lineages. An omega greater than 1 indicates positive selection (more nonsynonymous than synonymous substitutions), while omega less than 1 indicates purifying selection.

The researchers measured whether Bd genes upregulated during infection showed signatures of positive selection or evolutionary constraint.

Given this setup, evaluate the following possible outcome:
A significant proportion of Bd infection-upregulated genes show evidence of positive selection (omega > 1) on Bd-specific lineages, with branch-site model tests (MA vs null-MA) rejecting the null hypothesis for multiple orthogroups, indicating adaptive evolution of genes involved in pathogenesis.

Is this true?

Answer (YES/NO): NO